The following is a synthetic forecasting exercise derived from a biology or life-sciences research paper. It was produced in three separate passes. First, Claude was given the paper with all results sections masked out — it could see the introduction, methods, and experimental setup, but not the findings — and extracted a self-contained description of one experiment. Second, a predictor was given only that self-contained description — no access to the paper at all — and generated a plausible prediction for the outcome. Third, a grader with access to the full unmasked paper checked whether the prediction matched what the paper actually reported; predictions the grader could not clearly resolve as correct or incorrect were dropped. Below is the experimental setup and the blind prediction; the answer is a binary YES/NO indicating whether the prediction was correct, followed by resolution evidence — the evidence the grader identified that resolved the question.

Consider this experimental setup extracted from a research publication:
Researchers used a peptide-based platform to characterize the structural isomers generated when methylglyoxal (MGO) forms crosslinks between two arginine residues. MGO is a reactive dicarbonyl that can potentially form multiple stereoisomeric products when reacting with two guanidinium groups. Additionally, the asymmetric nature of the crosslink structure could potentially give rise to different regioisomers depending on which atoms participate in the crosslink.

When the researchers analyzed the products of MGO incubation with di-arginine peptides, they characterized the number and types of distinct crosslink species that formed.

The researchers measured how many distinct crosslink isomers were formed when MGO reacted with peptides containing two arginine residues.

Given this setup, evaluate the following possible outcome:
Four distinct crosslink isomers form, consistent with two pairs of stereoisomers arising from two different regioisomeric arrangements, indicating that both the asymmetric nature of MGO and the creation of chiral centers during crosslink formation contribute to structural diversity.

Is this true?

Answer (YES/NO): NO